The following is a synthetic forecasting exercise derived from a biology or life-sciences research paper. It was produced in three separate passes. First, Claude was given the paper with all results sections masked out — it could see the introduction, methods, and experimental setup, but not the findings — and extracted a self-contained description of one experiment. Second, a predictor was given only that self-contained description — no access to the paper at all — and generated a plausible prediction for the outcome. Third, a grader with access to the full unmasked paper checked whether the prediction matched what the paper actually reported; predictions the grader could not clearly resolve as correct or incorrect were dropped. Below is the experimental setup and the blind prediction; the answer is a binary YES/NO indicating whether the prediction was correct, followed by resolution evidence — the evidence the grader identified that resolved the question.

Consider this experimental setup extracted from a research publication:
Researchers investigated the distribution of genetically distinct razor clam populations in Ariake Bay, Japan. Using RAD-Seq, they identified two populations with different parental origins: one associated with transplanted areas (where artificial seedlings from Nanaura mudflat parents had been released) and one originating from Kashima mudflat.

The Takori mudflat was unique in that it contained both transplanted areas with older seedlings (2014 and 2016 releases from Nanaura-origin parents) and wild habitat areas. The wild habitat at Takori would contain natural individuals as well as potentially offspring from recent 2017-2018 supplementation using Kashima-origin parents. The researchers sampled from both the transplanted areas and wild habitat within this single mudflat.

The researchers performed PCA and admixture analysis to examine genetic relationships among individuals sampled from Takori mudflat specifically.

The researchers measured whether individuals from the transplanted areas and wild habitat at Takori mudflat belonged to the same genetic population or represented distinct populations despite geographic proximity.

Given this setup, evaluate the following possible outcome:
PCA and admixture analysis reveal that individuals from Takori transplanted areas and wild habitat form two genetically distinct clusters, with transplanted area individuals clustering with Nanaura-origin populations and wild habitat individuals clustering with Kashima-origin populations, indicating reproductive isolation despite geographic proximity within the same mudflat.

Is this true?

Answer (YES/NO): NO